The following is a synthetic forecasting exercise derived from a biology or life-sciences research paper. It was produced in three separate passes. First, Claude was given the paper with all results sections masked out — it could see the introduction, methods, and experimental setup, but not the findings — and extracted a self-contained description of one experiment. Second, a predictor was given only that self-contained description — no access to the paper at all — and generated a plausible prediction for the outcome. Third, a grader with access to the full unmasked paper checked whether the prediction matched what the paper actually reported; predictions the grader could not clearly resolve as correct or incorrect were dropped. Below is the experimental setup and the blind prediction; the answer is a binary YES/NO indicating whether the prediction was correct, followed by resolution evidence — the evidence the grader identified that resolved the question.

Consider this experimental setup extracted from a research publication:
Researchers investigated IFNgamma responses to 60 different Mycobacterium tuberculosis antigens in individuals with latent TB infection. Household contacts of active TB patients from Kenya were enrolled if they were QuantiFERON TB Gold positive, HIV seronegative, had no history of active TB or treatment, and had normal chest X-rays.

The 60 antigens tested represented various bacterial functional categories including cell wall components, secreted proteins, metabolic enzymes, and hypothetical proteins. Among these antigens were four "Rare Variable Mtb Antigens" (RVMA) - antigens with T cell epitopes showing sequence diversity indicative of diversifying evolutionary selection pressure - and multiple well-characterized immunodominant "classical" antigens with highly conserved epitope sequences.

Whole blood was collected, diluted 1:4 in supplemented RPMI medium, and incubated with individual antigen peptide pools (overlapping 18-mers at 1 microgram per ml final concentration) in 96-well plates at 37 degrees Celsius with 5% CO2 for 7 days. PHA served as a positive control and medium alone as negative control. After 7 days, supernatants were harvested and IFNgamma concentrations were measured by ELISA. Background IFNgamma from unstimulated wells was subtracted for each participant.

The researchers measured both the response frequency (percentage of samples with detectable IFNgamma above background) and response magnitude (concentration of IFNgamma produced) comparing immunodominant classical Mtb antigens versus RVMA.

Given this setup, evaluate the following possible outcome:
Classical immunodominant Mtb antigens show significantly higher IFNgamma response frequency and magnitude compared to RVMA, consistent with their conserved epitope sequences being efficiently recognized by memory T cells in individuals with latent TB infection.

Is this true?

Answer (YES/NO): YES